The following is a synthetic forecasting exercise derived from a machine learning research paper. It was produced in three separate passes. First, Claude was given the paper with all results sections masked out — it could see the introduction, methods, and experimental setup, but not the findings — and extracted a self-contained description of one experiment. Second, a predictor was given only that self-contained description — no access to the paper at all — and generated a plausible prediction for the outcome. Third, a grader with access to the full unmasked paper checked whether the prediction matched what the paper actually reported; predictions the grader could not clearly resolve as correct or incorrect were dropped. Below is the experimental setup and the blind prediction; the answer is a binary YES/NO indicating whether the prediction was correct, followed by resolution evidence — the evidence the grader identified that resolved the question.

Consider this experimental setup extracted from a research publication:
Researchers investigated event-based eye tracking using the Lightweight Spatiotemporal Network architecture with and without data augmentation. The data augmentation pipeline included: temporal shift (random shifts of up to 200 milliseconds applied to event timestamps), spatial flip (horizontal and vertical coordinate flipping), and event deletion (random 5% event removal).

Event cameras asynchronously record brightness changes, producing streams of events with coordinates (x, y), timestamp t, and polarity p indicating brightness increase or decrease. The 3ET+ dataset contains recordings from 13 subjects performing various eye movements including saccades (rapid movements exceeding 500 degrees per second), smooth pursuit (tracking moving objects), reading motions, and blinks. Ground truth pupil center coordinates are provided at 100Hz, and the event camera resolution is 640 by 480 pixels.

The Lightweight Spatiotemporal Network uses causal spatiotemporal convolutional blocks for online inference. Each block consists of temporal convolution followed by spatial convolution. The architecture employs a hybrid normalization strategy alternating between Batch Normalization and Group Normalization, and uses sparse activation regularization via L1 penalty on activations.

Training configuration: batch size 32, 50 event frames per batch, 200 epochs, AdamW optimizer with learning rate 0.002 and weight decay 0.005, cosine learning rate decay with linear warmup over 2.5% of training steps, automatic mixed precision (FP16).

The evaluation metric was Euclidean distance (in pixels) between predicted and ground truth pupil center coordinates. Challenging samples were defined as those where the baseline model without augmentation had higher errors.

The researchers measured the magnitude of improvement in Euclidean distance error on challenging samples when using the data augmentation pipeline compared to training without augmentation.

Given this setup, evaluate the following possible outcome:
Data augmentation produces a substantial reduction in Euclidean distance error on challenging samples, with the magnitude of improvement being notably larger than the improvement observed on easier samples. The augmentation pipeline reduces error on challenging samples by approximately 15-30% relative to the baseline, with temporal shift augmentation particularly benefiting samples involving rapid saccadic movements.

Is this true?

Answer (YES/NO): NO